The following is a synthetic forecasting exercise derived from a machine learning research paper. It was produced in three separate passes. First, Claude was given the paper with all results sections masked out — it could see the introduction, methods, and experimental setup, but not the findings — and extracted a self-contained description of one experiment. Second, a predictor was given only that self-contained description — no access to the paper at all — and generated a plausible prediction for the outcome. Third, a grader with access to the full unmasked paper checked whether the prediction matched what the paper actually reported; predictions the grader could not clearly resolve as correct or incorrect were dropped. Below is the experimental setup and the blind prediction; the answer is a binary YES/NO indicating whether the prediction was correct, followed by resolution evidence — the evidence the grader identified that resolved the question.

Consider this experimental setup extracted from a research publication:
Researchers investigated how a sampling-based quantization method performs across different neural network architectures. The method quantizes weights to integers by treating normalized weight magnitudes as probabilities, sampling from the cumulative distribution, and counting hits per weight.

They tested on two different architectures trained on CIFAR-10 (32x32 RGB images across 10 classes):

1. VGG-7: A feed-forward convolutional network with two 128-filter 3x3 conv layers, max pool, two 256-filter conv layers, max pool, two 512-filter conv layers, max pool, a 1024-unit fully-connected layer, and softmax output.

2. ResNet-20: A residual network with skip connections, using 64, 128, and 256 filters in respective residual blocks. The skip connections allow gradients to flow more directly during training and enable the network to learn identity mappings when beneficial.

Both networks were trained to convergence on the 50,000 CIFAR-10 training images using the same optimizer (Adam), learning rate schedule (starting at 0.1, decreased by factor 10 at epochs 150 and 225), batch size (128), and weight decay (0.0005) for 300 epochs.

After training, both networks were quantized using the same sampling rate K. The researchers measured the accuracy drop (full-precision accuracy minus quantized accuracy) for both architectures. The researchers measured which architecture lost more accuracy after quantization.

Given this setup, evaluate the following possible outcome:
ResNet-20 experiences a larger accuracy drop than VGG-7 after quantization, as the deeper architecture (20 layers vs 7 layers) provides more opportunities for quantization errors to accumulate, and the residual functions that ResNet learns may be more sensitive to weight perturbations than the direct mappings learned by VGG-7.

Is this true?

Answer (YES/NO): YES